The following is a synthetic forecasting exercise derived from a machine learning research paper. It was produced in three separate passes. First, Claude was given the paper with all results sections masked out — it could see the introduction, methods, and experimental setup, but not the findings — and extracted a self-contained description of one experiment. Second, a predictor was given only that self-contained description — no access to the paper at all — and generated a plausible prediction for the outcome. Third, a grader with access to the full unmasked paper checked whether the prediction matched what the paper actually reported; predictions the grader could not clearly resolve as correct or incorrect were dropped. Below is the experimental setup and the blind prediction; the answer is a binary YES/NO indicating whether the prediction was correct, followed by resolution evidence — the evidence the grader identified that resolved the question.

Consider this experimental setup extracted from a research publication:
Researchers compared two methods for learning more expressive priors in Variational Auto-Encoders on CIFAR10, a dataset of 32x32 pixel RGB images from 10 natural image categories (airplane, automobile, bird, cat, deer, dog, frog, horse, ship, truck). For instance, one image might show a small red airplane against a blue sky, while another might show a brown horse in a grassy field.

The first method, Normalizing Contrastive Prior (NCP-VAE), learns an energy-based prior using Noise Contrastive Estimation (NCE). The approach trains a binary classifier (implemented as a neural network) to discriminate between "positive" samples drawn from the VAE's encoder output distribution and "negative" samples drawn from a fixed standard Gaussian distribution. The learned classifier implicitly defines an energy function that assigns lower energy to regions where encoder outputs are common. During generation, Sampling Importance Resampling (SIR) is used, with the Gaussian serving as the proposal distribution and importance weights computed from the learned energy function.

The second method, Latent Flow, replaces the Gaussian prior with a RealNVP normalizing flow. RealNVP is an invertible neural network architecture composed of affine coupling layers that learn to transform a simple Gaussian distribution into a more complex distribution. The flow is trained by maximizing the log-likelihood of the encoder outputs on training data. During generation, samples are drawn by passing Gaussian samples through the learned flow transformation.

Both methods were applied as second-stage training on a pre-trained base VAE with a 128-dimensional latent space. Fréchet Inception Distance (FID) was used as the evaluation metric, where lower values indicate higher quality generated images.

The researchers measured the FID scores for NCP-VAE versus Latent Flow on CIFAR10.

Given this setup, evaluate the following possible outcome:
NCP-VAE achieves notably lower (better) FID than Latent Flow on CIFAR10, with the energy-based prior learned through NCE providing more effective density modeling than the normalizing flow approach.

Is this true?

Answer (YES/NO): NO